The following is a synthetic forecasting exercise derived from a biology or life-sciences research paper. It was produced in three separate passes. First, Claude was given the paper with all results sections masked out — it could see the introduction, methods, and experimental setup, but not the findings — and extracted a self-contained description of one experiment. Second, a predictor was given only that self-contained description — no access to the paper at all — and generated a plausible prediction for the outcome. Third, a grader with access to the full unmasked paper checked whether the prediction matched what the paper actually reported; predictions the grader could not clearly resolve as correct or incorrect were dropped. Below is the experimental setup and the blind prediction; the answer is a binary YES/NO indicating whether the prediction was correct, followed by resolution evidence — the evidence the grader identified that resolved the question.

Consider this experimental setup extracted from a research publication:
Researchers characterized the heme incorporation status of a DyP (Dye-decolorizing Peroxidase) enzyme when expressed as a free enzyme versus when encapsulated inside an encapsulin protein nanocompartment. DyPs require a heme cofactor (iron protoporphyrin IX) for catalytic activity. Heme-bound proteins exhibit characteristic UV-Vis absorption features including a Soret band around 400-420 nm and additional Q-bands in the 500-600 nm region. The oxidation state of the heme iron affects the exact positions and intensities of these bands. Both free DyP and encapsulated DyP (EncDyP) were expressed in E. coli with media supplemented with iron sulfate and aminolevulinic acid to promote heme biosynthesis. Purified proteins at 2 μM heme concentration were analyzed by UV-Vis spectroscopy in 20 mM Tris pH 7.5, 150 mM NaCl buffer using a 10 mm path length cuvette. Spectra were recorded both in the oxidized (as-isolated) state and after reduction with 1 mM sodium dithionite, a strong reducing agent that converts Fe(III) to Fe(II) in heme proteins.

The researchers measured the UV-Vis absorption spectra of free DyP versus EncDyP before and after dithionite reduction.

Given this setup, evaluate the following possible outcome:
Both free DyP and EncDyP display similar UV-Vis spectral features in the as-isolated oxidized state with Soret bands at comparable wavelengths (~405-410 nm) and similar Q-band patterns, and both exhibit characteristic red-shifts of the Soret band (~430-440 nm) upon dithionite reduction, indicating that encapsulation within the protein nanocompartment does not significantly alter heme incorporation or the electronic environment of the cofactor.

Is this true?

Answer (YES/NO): NO